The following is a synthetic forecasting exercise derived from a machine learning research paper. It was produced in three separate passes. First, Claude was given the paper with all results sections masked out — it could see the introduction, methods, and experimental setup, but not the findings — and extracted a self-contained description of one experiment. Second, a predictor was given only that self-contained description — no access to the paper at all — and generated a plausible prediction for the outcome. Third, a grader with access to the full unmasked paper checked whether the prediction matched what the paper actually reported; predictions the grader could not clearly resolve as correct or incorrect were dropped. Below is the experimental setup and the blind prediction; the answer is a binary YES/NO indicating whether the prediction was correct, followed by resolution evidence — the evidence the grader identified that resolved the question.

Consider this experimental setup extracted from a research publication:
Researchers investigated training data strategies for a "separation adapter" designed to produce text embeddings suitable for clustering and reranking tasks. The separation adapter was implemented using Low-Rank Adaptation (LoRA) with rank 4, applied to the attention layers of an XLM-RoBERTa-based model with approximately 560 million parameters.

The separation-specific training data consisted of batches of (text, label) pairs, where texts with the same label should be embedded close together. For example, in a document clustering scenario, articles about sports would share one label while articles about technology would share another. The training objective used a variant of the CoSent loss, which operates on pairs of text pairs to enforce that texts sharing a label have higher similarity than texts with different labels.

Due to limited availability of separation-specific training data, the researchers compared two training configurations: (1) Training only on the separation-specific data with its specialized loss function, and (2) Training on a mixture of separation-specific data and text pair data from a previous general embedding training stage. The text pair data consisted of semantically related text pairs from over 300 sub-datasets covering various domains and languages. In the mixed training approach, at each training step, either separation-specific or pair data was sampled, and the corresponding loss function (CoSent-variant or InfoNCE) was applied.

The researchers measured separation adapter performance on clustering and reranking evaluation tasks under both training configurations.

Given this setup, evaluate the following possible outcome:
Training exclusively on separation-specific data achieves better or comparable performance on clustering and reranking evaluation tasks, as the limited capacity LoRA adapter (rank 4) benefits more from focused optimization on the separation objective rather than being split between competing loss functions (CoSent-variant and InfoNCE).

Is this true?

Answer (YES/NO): NO